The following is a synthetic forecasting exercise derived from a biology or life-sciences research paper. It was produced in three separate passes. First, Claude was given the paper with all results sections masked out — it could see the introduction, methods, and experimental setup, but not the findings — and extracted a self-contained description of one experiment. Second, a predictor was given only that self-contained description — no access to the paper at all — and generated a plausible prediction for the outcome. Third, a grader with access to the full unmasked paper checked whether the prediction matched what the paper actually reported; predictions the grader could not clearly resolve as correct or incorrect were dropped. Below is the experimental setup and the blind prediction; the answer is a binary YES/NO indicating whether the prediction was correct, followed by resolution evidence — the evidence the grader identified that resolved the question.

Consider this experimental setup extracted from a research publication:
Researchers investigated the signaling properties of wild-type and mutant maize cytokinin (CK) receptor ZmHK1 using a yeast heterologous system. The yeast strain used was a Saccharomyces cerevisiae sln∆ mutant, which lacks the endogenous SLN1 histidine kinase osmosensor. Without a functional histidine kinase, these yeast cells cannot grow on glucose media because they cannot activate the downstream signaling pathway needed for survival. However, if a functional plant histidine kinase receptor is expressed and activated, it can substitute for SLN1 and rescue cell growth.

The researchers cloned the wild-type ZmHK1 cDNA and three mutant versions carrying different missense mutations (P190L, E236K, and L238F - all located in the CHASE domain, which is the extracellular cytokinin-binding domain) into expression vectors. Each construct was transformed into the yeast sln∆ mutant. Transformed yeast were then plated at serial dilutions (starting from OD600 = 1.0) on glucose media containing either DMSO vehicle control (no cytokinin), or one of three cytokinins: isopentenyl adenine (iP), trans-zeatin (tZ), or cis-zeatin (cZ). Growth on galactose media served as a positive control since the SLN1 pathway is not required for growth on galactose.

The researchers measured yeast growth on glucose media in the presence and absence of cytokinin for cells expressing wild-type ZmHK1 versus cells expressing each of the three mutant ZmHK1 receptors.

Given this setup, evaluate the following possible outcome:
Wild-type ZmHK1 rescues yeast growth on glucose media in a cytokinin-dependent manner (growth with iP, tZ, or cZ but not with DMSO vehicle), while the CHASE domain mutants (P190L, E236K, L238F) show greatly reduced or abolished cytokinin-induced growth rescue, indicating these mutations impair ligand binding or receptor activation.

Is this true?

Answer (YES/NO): NO